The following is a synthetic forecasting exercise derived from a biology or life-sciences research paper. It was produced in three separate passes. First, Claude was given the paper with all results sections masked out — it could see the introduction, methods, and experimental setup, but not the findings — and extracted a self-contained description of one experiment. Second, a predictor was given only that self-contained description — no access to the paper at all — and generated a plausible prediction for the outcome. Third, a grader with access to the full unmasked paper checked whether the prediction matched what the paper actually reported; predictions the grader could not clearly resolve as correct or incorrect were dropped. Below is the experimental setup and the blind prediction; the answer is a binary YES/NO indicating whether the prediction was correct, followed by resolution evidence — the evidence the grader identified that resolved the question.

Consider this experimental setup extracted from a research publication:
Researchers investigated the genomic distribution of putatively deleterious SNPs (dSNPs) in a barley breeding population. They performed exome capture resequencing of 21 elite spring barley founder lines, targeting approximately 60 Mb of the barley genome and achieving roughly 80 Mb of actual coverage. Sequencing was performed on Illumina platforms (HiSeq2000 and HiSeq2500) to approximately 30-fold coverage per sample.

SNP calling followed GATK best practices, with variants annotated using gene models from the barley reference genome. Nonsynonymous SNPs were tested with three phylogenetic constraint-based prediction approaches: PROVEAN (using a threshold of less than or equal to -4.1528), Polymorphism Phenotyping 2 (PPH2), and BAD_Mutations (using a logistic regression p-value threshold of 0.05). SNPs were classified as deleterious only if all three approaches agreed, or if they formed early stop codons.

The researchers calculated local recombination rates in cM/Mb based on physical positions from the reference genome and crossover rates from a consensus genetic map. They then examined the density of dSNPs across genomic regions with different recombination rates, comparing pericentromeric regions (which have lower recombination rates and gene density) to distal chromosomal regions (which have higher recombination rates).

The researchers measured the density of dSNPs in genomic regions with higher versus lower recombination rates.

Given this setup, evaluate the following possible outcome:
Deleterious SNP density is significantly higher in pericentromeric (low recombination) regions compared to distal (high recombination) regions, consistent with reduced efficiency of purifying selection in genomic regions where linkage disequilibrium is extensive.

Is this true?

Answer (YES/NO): NO